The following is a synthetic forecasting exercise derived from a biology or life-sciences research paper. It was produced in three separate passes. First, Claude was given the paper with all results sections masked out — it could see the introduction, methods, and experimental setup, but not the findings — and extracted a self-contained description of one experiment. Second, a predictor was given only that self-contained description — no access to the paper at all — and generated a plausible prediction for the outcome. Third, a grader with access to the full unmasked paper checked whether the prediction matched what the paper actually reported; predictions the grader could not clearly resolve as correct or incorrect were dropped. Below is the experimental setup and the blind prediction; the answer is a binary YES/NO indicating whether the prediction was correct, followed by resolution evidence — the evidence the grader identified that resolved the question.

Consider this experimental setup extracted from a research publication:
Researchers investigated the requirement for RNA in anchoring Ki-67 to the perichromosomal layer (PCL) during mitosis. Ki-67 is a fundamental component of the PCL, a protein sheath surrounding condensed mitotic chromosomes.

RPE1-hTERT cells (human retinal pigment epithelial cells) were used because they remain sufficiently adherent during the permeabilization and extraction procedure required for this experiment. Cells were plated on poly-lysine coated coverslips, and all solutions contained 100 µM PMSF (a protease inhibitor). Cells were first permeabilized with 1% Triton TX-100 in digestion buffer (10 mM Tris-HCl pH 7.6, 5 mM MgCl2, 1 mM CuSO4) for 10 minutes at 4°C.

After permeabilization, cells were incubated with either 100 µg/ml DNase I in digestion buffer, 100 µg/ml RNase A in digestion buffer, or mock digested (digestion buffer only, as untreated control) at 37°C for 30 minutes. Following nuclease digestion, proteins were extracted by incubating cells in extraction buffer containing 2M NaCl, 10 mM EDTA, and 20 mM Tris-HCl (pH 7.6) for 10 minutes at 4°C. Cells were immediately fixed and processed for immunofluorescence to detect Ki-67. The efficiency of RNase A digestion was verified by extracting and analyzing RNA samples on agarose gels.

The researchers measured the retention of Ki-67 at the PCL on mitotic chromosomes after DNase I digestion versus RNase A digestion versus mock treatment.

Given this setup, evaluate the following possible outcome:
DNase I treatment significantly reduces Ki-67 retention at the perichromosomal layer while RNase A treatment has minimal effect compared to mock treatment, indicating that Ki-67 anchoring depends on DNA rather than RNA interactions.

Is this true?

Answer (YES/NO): NO